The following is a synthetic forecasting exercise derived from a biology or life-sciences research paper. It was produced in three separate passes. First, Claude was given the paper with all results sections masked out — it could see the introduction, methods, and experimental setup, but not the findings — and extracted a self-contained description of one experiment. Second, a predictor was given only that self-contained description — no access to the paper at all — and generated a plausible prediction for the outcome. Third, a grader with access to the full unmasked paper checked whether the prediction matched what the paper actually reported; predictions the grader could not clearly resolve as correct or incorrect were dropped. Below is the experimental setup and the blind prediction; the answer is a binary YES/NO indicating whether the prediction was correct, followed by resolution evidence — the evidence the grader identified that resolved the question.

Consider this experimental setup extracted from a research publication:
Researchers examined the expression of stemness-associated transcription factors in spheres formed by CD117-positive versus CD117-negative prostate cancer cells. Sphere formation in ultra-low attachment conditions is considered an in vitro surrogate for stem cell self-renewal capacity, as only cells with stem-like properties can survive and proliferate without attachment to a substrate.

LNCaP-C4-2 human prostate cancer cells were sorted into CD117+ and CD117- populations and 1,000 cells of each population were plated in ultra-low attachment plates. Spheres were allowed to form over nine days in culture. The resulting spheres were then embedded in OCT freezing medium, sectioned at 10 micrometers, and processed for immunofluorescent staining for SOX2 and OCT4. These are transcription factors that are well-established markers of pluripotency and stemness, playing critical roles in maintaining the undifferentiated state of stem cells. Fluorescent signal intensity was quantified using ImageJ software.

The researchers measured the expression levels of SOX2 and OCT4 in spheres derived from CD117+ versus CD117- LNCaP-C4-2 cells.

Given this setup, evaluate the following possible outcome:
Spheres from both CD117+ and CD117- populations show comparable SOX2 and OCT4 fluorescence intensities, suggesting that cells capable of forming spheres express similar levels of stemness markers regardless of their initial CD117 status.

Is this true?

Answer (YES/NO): NO